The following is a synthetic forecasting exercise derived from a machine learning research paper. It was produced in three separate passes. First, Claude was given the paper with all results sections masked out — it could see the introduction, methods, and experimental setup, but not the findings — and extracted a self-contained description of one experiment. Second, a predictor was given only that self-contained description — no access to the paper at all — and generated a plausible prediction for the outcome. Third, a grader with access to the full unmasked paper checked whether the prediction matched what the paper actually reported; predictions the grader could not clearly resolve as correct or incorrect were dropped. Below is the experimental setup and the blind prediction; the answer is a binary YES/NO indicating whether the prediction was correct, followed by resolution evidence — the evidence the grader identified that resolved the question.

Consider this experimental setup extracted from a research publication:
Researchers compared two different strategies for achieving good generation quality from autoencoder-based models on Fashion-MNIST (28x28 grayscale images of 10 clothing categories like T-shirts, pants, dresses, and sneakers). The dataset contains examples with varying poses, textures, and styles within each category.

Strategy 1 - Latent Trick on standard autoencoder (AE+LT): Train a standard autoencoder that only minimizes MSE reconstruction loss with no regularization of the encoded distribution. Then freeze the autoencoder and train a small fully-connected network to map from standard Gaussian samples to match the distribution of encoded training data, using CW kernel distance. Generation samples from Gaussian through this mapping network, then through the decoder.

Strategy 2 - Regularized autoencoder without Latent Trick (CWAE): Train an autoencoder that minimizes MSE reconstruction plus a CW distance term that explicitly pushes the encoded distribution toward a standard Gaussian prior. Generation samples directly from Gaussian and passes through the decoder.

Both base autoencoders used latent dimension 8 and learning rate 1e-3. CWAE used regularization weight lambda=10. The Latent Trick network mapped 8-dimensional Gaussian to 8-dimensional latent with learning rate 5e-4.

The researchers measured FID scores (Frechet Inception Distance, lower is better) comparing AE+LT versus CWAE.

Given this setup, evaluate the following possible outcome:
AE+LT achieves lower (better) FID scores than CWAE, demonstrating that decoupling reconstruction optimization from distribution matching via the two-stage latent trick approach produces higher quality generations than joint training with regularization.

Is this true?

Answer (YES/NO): YES